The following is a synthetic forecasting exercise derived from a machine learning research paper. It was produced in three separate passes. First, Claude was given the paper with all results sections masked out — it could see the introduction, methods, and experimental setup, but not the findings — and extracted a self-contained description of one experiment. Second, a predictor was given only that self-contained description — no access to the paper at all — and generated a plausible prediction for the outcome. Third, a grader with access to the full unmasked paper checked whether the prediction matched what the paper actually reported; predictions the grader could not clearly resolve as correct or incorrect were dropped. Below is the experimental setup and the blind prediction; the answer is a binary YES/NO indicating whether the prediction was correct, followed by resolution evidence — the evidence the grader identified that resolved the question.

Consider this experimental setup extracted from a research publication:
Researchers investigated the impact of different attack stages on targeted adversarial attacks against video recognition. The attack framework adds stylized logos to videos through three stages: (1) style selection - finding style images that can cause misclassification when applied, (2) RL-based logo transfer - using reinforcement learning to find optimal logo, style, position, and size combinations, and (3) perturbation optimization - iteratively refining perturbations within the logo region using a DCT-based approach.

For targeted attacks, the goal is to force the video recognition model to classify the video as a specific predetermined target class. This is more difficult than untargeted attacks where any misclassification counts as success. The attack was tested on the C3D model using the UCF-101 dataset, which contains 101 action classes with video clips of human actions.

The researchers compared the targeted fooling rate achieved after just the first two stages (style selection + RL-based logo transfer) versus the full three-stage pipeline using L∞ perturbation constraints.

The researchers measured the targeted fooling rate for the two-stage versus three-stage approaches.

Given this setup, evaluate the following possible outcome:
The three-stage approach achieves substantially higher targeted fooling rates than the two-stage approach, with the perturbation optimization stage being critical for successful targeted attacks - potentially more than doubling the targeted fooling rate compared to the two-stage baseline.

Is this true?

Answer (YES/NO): YES